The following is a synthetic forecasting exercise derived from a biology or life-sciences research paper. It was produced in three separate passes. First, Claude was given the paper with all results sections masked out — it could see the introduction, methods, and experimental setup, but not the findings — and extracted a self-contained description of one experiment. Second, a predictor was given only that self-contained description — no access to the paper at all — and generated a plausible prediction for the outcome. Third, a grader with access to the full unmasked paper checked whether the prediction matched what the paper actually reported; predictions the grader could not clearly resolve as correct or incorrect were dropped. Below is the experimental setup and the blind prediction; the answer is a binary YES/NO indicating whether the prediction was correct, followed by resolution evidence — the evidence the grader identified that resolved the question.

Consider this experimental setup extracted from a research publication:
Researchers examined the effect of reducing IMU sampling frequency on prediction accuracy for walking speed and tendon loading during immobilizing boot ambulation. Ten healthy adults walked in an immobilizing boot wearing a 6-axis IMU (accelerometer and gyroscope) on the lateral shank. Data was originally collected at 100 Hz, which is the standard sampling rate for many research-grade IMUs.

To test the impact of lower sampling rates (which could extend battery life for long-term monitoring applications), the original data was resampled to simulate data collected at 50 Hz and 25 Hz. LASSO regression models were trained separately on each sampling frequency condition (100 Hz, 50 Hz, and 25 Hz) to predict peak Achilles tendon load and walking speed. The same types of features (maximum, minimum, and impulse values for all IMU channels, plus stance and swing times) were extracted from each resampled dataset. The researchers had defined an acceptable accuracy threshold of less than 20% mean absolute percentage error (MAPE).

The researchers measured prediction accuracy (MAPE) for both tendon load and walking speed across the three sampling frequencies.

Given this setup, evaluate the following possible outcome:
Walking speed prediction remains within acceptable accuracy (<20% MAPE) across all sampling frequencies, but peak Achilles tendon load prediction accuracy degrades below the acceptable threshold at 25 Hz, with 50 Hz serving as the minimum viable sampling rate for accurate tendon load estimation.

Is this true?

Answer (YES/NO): NO